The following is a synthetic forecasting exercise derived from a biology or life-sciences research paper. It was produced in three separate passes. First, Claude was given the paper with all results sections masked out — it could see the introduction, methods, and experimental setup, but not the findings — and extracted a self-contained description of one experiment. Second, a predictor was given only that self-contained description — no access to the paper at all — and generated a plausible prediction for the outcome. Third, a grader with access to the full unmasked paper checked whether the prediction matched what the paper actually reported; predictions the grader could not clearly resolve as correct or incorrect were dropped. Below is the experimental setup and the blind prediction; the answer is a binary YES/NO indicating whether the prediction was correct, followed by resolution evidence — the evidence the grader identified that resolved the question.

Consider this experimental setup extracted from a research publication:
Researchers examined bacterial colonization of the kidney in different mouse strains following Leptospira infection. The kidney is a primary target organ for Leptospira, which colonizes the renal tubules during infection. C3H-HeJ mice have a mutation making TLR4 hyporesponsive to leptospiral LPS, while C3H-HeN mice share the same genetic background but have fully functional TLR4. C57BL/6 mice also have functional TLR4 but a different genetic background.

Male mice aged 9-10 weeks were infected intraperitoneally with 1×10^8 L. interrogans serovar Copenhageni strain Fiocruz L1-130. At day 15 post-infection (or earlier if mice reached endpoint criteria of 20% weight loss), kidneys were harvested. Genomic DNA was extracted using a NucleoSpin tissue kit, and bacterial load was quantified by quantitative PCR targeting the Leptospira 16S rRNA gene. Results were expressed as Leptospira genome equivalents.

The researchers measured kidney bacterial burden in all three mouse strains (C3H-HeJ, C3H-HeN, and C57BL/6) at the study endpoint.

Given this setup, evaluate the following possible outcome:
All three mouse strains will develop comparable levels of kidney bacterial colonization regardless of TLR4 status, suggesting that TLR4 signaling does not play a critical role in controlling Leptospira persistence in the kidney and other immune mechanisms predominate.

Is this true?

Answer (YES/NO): NO